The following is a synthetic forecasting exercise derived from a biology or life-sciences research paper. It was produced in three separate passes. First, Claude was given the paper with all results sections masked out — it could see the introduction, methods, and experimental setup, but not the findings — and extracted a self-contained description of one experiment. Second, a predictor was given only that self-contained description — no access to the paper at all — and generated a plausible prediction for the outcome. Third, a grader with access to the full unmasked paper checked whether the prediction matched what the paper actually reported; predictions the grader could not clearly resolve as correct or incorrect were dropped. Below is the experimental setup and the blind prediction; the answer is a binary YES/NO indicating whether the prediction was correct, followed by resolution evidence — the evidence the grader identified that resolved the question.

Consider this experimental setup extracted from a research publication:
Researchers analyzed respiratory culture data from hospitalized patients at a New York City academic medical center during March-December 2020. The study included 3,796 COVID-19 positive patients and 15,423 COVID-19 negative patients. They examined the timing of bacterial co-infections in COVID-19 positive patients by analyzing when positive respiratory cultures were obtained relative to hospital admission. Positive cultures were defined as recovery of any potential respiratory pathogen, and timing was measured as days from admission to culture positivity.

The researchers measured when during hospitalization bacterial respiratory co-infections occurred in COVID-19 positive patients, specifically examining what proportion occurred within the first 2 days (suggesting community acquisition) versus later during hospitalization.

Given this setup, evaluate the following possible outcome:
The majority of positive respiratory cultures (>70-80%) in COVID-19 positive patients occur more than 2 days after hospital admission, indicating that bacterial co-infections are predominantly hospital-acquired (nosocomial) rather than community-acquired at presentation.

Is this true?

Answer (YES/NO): YES